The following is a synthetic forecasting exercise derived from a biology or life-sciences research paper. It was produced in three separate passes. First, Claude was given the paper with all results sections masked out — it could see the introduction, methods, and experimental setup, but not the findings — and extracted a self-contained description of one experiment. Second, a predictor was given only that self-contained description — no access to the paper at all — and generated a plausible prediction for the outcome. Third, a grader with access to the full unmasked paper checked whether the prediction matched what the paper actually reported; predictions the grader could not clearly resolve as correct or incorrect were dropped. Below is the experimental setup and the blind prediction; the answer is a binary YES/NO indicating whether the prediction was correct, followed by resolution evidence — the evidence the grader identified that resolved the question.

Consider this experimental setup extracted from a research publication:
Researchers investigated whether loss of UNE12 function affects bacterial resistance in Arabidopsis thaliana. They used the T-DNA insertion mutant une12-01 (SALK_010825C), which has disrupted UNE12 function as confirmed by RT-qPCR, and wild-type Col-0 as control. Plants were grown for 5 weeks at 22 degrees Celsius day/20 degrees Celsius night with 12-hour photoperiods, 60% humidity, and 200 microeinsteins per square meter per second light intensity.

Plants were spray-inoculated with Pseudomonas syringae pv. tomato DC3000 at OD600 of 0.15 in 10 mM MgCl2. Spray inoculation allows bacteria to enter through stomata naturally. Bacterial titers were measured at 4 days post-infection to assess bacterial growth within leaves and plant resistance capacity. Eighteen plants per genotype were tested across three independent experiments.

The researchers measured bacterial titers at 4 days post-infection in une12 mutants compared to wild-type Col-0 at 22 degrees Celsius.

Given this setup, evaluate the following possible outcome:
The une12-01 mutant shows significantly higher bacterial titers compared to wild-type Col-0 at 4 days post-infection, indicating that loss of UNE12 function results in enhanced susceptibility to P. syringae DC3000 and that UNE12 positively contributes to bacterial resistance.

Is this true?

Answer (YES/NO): NO